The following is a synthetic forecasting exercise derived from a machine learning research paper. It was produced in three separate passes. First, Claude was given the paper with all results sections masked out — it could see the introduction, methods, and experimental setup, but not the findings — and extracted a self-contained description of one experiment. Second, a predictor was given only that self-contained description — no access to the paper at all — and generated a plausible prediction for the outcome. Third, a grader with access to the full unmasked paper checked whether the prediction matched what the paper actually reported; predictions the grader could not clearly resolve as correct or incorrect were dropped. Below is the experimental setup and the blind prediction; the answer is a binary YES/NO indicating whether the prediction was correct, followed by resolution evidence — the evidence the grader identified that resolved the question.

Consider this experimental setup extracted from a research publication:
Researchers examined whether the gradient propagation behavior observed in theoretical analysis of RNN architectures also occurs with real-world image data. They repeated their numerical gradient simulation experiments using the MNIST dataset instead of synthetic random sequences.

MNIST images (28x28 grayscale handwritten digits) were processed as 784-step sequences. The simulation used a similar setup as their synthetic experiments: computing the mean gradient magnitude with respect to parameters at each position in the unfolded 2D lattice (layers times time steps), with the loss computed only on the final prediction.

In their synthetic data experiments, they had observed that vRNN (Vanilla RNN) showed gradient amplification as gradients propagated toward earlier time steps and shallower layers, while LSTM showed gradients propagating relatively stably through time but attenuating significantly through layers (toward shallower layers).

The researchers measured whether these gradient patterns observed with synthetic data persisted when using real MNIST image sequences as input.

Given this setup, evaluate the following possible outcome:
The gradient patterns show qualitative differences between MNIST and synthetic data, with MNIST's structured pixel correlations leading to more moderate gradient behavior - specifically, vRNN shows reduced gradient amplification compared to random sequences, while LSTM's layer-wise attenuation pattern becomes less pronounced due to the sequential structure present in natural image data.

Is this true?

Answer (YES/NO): NO